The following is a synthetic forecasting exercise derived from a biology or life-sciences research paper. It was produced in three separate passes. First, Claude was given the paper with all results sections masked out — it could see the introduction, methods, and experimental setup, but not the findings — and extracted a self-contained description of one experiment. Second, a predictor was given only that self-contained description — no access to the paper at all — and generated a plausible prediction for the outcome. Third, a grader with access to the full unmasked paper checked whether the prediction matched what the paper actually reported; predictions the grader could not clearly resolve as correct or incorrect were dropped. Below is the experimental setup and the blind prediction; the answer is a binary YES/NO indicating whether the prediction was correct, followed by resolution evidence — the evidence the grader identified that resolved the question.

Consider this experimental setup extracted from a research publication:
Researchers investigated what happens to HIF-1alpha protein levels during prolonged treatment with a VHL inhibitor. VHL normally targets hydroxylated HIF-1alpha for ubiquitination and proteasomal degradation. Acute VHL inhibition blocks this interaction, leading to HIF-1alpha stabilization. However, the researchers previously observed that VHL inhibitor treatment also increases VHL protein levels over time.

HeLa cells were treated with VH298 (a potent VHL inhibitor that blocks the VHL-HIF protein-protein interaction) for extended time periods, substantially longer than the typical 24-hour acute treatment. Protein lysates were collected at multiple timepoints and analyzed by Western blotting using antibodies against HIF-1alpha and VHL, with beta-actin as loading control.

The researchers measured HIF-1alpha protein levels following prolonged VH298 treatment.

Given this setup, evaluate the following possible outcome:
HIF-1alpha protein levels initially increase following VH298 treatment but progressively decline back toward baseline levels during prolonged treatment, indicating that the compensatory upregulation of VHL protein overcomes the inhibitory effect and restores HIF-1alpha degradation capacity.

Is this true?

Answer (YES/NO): YES